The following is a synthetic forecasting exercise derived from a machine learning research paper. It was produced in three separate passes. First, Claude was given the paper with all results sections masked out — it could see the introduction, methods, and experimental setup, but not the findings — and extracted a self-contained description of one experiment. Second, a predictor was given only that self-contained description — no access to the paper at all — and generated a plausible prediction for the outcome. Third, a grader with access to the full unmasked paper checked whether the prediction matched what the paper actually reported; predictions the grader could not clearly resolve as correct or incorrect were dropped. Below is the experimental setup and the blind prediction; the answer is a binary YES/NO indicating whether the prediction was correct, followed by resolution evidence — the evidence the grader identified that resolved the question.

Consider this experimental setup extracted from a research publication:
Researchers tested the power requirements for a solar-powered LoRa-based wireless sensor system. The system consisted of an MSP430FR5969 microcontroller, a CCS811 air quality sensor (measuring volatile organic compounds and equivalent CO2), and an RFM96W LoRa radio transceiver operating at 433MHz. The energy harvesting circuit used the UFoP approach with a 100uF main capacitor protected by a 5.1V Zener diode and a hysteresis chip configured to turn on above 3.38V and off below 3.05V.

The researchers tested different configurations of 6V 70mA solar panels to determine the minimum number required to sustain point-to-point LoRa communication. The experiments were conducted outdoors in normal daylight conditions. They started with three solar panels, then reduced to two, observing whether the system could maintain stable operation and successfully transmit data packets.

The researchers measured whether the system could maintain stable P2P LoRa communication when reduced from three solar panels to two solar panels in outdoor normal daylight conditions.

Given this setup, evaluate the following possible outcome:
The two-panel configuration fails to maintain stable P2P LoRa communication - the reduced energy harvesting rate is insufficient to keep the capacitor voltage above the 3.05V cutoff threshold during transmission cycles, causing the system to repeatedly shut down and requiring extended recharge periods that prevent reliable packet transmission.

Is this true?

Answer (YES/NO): NO